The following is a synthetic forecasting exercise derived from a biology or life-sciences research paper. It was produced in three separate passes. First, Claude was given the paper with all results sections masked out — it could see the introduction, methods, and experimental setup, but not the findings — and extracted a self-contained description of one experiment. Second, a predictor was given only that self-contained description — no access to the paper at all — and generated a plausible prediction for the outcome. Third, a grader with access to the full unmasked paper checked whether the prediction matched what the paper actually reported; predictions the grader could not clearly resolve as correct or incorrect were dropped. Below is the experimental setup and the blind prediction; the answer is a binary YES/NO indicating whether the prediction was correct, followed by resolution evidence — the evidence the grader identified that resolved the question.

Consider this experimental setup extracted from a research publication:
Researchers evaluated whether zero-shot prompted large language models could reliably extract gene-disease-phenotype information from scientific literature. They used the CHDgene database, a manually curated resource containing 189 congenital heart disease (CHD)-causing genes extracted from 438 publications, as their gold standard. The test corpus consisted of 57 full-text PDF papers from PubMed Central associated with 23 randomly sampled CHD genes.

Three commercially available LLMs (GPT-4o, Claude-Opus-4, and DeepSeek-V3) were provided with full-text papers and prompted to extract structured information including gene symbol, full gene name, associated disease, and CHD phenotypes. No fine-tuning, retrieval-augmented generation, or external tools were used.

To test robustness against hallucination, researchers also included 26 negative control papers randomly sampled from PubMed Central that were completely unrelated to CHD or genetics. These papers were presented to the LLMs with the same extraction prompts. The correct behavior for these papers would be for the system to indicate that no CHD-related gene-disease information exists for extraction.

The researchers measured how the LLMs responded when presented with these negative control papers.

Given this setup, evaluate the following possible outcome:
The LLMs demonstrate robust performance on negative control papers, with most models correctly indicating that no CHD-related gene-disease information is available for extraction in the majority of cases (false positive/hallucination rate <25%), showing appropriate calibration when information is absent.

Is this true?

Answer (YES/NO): YES